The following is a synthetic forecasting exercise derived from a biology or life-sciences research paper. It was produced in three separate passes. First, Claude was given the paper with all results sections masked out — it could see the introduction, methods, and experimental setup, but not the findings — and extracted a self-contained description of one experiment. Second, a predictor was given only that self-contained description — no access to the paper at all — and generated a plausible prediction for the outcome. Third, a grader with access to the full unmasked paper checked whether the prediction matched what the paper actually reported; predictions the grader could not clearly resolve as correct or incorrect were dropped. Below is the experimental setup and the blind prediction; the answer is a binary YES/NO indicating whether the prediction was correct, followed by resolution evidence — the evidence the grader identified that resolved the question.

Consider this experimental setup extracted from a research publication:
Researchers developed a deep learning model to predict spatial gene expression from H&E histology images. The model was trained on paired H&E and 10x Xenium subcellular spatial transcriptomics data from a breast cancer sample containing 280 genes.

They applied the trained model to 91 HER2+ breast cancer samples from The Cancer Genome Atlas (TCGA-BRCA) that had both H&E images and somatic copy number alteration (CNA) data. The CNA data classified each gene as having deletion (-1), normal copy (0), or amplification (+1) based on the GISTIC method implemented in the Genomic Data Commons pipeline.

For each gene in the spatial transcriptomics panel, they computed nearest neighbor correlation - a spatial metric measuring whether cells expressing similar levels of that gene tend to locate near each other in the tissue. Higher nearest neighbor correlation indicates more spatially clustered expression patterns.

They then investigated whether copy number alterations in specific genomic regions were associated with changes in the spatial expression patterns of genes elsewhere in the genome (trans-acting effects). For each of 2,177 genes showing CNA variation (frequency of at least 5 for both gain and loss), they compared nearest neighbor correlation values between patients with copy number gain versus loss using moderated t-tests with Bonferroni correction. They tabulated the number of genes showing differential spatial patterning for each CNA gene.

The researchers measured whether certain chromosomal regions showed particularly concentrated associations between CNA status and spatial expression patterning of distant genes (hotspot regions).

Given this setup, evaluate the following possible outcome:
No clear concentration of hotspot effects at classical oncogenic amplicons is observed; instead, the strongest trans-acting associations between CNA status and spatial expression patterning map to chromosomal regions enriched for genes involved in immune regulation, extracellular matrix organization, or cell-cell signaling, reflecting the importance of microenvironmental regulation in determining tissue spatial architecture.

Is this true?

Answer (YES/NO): NO